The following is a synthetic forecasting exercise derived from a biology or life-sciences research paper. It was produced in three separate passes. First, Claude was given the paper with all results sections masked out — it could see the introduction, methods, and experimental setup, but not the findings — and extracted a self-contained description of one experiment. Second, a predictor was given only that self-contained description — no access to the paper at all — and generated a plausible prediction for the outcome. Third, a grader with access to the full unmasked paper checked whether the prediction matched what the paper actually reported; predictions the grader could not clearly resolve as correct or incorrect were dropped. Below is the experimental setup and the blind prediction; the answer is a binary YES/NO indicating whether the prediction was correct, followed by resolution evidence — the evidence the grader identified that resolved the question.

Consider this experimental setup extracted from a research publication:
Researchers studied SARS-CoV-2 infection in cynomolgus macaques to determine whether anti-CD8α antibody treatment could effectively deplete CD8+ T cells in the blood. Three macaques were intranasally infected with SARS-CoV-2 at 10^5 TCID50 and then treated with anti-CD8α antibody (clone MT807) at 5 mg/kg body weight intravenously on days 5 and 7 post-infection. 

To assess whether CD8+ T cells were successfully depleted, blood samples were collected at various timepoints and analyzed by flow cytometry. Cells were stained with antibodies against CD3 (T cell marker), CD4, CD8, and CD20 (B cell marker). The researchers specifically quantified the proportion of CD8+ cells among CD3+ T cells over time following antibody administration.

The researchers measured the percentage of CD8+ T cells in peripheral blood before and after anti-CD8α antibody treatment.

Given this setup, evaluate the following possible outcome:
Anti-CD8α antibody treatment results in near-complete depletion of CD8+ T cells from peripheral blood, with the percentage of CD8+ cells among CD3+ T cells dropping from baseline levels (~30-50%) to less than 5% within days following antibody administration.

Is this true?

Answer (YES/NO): YES